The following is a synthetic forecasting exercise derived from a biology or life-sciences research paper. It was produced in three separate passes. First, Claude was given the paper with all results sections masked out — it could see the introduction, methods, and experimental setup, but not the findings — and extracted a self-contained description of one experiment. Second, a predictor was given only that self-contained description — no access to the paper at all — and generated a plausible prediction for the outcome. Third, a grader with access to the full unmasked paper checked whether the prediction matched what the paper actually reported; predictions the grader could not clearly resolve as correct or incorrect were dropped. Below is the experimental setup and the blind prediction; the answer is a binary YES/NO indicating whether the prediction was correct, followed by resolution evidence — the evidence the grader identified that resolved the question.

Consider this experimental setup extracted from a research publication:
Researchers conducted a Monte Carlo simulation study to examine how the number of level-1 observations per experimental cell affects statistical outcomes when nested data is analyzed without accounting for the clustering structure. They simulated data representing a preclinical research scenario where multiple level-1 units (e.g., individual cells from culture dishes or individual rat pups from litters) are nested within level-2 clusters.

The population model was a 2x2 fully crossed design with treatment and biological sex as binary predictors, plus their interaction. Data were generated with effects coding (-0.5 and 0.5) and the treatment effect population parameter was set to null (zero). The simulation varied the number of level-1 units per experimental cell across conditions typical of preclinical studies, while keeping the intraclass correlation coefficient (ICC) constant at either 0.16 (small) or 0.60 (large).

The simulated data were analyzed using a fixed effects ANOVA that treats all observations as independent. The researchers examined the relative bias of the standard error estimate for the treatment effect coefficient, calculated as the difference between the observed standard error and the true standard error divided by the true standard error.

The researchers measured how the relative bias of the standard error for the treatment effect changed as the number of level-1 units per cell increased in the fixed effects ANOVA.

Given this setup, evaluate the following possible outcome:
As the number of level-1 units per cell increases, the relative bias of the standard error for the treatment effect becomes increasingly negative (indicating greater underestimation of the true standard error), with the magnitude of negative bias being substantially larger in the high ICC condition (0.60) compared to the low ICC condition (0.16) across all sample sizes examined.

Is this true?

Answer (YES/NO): YES